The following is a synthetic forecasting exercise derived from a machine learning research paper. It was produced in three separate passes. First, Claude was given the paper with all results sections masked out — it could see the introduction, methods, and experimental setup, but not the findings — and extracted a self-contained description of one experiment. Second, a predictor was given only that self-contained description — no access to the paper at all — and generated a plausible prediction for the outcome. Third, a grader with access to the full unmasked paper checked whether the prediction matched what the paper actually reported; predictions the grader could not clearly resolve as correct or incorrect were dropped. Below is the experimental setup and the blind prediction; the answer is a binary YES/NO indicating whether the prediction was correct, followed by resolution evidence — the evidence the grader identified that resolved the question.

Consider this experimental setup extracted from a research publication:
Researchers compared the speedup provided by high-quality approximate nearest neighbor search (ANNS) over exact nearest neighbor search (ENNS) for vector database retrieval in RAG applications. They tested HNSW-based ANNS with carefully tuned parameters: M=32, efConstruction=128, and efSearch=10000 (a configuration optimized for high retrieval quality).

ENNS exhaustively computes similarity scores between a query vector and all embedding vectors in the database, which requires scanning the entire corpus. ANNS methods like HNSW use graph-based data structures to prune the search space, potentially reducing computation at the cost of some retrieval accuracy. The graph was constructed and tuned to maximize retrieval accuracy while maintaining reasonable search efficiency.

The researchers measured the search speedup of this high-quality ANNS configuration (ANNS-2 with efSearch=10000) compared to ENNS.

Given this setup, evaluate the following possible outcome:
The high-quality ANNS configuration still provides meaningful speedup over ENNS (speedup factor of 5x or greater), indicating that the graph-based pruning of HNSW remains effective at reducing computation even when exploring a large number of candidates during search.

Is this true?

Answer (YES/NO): NO